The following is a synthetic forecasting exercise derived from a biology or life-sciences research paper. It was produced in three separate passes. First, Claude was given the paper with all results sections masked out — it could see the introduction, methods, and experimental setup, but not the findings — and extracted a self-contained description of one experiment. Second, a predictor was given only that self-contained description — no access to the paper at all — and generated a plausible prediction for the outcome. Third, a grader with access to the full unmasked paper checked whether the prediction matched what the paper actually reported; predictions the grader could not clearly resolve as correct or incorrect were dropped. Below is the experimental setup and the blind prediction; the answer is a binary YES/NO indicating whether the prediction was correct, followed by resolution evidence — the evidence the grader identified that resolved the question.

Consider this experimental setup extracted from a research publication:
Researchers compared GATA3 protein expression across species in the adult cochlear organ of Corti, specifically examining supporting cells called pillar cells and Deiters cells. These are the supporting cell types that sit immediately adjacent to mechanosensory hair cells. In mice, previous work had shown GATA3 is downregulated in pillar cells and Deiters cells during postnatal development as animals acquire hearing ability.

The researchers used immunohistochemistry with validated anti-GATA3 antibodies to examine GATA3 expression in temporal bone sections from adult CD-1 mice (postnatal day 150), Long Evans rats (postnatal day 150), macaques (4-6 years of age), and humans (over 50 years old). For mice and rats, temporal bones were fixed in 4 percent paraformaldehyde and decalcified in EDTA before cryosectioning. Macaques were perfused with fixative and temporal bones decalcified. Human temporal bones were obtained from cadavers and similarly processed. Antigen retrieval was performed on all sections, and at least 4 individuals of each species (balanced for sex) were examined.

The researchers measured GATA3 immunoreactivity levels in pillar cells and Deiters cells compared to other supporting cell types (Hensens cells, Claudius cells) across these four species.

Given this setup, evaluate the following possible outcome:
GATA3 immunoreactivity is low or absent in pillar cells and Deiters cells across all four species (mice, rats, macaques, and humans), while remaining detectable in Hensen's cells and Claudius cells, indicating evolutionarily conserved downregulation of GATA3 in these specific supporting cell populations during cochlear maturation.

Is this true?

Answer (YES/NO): YES